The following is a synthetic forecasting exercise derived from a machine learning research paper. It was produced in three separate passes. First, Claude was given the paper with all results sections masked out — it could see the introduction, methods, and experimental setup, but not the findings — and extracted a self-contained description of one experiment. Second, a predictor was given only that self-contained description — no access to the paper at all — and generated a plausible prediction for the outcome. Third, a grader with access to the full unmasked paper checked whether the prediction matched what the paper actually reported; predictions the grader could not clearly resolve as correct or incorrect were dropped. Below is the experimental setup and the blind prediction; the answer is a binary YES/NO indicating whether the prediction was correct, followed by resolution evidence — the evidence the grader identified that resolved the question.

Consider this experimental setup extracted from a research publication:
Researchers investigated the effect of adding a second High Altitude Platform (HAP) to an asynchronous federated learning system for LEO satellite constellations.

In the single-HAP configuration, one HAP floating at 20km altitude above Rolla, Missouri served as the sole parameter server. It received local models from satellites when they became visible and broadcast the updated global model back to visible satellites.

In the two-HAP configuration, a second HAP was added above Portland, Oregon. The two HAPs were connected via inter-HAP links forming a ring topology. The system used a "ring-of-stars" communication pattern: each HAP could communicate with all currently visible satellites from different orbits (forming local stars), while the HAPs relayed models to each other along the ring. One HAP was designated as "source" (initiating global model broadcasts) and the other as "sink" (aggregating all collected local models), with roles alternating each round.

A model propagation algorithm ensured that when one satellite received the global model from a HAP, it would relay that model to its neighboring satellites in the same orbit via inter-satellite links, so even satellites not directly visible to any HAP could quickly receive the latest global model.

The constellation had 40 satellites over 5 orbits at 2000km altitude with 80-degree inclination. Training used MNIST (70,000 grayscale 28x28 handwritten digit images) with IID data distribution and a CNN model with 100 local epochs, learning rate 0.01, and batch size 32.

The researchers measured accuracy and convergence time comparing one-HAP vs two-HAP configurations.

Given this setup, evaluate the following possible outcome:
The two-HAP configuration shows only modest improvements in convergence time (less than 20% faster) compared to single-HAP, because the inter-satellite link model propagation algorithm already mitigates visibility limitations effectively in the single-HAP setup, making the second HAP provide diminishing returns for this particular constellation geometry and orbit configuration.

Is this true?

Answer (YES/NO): NO